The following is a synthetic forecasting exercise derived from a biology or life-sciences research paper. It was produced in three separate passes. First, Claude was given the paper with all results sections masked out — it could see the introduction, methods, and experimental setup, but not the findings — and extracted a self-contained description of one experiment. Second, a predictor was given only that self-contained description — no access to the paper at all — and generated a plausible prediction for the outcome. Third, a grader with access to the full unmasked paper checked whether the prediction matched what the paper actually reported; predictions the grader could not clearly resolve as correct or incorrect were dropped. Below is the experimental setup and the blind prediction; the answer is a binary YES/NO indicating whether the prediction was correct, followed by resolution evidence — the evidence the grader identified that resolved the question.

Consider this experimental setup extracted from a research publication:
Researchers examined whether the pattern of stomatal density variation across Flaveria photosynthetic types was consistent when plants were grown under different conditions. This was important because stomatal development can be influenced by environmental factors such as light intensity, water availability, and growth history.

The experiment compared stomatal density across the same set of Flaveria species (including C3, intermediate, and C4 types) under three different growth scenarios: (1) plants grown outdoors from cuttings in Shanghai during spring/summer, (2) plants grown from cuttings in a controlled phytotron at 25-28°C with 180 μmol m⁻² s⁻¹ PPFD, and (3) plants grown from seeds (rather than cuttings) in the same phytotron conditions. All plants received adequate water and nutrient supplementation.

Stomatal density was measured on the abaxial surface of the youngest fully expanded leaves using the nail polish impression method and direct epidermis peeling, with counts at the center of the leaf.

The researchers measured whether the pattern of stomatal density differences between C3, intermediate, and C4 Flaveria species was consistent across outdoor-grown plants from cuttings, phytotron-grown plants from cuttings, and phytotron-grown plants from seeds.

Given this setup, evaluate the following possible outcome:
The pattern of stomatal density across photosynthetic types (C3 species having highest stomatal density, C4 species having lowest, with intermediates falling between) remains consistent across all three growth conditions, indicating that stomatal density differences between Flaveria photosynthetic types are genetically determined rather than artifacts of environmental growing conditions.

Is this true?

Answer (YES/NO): YES